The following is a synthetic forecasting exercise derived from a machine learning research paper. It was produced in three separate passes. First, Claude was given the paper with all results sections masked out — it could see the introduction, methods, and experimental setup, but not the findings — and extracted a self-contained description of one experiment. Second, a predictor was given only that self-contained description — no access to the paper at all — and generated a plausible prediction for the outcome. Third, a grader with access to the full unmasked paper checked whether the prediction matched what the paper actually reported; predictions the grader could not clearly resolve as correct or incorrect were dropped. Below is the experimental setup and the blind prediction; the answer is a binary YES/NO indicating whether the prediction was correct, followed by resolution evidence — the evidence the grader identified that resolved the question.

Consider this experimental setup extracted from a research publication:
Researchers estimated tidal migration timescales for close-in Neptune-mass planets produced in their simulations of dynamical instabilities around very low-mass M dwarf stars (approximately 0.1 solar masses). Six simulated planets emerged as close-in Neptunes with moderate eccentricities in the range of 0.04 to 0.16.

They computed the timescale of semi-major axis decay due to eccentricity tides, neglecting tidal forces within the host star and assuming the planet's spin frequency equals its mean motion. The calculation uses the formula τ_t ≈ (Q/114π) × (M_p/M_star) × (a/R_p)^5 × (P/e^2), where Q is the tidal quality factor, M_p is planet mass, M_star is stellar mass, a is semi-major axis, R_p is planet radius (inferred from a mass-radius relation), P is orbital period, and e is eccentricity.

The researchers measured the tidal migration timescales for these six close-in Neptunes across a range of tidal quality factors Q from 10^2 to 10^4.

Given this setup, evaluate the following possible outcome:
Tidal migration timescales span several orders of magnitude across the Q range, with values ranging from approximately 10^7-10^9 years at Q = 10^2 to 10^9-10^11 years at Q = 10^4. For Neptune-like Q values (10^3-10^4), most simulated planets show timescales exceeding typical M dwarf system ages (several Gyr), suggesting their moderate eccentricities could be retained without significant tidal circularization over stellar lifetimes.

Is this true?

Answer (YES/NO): NO